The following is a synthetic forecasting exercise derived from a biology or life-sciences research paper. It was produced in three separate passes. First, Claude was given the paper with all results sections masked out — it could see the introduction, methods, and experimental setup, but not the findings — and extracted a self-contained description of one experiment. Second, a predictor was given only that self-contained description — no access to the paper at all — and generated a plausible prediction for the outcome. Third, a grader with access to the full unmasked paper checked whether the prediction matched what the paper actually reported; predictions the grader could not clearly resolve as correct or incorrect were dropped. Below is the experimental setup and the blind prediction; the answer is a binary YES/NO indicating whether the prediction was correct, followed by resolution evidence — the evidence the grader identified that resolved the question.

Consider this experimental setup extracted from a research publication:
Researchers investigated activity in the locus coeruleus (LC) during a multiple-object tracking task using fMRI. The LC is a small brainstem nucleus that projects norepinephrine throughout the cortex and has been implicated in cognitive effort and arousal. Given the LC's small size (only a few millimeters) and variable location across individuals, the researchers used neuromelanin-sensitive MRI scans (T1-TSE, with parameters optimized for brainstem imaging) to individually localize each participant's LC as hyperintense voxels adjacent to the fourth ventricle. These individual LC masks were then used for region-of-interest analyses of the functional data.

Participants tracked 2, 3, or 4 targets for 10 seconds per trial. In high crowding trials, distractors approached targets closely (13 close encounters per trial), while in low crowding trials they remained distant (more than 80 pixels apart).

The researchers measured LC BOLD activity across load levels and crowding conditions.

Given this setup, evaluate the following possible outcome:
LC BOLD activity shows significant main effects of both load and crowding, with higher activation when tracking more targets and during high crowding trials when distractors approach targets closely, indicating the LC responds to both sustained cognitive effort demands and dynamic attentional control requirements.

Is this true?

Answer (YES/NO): NO